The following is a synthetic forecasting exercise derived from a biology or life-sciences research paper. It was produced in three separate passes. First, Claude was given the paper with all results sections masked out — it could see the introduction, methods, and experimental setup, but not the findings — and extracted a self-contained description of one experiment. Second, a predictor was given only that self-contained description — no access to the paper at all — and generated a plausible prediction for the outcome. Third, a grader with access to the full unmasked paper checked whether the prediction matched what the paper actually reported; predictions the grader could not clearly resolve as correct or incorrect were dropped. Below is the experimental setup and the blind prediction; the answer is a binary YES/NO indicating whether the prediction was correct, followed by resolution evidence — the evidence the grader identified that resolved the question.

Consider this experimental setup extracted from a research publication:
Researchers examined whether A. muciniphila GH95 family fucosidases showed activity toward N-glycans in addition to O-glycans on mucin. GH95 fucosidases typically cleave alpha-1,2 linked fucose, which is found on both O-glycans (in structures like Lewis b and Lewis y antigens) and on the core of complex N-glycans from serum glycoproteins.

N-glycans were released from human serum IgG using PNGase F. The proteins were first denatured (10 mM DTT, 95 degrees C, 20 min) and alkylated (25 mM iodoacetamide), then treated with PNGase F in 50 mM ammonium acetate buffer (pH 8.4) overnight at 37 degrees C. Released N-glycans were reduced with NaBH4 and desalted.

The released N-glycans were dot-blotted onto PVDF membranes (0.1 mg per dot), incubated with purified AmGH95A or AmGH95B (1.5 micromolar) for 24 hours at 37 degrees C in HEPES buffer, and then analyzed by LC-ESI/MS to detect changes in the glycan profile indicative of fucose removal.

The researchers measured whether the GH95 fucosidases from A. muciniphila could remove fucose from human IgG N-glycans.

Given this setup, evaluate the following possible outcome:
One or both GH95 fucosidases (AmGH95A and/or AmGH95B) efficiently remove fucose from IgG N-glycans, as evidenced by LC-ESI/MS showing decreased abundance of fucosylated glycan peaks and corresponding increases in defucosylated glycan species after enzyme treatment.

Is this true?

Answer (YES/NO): NO